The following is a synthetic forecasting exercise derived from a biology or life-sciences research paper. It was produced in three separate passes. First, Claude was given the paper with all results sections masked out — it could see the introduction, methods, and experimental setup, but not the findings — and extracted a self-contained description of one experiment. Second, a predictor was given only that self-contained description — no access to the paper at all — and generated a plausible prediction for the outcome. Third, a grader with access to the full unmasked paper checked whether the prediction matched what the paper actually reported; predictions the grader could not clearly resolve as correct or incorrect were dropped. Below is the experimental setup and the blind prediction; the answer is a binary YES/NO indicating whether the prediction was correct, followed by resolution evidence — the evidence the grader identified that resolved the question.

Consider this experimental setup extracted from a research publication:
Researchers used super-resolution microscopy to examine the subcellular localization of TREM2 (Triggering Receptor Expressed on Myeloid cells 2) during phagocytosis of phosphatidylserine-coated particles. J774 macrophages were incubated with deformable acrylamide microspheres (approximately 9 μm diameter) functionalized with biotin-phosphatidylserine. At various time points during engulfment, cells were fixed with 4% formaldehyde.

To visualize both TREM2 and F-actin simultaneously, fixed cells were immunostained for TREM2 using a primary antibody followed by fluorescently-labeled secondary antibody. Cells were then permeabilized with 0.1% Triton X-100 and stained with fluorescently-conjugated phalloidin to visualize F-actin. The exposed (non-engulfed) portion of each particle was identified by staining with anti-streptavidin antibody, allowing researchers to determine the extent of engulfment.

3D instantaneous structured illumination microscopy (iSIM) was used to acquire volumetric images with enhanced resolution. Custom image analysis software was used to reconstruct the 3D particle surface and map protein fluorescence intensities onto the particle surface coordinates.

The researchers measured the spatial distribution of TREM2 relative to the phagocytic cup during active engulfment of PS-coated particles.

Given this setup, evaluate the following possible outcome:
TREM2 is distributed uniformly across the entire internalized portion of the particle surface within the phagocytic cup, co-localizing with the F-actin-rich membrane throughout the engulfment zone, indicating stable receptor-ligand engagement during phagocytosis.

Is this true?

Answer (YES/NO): NO